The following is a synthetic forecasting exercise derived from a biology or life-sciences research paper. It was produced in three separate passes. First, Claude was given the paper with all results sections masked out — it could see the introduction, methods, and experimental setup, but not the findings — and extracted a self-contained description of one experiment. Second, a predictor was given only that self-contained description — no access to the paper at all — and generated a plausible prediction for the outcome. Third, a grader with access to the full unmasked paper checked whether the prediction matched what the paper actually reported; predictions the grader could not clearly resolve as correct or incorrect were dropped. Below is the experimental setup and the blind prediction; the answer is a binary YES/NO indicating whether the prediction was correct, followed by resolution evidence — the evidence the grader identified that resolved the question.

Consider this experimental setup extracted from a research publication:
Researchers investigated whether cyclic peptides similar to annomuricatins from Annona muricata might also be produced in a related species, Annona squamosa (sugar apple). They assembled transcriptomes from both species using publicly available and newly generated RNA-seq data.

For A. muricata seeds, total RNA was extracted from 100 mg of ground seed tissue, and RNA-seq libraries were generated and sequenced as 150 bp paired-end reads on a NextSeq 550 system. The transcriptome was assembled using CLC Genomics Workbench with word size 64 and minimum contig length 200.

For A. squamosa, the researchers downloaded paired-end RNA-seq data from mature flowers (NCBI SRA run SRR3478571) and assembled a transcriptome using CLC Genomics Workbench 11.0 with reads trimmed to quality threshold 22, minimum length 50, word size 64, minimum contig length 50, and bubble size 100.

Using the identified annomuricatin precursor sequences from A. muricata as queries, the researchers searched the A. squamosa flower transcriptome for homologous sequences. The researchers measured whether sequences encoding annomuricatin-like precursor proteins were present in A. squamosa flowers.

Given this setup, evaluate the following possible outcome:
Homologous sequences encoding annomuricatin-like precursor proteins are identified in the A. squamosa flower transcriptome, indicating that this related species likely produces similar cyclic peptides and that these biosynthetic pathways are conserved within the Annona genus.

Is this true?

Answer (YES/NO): YES